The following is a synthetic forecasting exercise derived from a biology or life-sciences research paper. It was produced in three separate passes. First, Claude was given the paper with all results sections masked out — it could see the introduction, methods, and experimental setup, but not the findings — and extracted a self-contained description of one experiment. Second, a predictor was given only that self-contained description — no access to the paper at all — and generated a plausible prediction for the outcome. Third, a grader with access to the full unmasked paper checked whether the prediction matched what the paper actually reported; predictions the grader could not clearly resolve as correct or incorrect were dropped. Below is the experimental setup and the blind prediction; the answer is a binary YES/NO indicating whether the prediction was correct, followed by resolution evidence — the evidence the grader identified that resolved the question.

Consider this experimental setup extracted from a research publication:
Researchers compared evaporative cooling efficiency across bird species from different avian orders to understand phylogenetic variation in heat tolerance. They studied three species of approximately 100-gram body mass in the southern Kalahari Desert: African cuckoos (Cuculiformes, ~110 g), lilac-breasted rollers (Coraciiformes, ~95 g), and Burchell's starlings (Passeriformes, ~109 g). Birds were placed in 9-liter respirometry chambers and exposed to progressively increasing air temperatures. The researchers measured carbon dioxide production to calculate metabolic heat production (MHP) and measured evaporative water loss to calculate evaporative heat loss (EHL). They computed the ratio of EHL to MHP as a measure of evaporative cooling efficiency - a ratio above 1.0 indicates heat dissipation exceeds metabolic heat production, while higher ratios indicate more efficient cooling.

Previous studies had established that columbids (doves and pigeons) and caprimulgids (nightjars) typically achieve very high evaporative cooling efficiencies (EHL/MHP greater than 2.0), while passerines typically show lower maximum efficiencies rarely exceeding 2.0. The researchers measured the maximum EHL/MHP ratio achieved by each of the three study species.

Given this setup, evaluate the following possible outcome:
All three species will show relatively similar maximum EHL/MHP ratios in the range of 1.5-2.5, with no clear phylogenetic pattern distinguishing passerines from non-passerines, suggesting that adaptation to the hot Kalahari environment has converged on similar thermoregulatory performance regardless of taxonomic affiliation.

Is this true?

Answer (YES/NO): NO